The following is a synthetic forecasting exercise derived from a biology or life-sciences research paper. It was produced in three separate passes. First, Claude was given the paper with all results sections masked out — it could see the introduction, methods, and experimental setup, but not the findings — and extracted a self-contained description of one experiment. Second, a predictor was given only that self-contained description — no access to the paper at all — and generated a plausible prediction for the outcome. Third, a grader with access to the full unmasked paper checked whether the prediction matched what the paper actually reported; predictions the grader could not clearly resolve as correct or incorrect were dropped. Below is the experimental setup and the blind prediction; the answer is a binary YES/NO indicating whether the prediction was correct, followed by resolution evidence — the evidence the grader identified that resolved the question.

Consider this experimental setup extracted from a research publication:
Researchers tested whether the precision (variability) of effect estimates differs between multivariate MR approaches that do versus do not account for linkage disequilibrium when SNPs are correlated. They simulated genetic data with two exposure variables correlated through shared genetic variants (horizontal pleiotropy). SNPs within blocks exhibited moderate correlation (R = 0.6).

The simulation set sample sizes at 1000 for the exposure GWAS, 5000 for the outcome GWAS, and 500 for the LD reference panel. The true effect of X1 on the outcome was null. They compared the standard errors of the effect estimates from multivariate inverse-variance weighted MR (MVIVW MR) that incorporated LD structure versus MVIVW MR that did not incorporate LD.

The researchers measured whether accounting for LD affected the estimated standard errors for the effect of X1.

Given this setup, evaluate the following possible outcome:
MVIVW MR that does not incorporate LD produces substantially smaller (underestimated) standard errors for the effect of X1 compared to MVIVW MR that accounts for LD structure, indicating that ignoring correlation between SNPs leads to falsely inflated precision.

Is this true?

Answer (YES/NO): YES